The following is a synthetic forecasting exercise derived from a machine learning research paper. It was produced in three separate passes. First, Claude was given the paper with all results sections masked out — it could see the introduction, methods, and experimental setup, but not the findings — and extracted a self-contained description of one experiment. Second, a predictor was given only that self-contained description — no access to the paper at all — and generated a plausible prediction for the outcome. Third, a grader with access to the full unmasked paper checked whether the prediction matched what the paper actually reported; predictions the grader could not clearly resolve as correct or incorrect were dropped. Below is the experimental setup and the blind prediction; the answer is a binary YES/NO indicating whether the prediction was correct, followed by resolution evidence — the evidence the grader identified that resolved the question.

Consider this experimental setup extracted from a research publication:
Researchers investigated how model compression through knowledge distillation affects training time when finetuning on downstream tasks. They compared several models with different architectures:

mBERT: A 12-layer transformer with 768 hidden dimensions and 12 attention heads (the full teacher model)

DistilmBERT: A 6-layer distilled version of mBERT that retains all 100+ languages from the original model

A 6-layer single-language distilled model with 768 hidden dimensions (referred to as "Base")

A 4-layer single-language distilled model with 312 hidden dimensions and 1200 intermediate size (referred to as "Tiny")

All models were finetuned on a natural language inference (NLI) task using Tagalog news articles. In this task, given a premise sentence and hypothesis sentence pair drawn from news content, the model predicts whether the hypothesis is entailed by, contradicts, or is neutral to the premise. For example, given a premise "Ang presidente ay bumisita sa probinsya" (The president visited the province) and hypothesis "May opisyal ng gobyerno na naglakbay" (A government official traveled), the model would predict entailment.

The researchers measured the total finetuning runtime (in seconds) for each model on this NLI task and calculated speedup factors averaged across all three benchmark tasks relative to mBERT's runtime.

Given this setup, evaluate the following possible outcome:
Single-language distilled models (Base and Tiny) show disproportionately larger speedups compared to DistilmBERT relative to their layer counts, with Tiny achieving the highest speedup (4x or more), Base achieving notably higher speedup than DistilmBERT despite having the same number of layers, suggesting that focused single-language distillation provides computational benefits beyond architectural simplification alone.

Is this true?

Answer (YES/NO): YES